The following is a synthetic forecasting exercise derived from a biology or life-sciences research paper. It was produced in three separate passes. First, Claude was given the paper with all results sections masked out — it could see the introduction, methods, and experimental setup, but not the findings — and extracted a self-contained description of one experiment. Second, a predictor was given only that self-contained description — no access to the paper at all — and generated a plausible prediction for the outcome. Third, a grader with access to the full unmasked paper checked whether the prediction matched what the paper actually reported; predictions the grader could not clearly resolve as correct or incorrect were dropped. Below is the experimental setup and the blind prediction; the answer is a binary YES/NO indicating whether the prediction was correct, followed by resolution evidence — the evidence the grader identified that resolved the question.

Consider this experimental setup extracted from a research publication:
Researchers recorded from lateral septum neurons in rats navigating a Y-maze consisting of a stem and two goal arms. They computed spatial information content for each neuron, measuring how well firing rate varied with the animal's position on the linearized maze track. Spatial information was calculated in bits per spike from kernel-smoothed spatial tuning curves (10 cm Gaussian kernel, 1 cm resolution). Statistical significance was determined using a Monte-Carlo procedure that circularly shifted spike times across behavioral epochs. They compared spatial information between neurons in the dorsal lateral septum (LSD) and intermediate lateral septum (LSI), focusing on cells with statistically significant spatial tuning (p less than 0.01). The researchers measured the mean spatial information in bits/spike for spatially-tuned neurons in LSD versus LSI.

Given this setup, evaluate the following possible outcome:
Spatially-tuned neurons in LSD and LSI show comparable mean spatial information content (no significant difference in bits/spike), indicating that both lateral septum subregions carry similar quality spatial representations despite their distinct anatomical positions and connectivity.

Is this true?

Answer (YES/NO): NO